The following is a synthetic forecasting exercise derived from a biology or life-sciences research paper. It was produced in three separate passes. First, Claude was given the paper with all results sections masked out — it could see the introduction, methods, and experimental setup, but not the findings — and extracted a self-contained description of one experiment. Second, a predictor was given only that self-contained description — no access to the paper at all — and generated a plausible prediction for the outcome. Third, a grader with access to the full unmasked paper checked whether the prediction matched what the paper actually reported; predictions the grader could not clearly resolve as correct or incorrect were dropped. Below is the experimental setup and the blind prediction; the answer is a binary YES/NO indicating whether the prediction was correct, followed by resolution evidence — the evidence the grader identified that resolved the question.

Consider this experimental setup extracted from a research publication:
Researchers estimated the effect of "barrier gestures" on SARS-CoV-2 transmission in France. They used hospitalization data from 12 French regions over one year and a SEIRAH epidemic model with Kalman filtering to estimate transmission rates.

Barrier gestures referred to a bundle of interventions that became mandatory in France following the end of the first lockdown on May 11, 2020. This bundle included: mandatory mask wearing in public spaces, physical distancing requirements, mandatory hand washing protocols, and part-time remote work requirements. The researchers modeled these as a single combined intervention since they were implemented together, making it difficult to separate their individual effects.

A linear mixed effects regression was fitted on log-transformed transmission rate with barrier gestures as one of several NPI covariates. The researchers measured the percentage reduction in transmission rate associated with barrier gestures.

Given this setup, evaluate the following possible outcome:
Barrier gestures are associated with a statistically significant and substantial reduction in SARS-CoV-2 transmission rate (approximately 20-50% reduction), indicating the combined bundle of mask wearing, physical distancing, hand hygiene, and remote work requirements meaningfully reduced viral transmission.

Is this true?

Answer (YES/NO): YES